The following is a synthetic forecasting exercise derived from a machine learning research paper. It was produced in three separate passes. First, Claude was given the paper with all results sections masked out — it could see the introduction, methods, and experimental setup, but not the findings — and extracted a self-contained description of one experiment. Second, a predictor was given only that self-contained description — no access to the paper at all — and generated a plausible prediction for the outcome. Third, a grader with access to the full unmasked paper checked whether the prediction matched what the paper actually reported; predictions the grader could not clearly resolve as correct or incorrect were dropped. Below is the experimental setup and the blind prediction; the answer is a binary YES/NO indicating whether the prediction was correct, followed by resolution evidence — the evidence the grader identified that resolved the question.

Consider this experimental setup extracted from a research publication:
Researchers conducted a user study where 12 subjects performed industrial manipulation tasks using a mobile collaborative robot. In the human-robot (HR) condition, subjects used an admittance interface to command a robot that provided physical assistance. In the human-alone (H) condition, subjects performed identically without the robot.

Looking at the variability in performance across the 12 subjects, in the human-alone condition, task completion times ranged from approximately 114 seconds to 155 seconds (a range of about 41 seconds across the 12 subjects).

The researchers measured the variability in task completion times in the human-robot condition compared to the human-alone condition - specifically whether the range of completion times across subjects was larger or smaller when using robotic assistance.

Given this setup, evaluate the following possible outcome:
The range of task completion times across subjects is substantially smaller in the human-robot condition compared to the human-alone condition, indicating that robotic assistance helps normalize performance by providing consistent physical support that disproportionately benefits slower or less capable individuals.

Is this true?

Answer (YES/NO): NO